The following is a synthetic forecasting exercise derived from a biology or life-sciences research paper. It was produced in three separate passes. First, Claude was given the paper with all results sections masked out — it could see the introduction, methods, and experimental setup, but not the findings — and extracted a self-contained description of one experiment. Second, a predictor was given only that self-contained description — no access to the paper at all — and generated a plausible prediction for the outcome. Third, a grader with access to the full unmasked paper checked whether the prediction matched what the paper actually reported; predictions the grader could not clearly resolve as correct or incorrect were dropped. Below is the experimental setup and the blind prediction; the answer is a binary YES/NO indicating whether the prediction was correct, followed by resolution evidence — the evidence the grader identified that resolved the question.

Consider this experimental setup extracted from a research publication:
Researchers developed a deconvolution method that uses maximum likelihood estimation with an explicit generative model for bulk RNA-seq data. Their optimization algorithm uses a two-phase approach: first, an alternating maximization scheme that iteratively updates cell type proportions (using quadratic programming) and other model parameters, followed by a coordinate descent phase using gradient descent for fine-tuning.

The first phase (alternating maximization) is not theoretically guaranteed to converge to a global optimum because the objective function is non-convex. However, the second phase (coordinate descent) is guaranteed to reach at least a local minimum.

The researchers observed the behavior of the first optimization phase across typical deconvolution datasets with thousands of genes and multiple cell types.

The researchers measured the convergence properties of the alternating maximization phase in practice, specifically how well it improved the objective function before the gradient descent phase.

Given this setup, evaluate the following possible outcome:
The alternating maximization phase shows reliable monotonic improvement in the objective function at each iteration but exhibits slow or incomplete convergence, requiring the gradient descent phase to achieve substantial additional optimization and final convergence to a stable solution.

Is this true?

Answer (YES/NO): NO